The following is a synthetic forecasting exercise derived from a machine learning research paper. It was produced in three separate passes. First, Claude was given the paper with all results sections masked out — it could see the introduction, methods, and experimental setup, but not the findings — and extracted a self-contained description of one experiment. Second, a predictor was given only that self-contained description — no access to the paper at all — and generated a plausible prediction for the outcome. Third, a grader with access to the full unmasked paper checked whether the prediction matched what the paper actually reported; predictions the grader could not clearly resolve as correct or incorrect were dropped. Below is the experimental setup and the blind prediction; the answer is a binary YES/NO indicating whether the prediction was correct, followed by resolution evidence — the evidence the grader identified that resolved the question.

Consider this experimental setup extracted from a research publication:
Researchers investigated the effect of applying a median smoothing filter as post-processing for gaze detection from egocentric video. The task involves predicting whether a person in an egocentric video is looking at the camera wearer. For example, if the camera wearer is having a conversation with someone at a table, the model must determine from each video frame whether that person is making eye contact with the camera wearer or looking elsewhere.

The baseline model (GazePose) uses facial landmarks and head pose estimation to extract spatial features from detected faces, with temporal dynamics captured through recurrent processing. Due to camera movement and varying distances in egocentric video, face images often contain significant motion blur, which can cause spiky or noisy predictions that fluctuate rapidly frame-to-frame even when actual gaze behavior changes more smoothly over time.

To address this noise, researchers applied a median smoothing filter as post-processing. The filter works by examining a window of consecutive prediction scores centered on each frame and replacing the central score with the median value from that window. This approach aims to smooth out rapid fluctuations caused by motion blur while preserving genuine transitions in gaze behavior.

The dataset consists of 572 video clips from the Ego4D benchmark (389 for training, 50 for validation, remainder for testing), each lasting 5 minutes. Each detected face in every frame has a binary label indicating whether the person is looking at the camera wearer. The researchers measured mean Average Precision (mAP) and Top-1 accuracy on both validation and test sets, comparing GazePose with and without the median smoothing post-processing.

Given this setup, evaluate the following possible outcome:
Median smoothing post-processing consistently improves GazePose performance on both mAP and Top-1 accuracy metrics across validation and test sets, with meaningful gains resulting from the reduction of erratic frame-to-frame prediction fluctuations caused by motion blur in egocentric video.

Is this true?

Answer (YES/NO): YES